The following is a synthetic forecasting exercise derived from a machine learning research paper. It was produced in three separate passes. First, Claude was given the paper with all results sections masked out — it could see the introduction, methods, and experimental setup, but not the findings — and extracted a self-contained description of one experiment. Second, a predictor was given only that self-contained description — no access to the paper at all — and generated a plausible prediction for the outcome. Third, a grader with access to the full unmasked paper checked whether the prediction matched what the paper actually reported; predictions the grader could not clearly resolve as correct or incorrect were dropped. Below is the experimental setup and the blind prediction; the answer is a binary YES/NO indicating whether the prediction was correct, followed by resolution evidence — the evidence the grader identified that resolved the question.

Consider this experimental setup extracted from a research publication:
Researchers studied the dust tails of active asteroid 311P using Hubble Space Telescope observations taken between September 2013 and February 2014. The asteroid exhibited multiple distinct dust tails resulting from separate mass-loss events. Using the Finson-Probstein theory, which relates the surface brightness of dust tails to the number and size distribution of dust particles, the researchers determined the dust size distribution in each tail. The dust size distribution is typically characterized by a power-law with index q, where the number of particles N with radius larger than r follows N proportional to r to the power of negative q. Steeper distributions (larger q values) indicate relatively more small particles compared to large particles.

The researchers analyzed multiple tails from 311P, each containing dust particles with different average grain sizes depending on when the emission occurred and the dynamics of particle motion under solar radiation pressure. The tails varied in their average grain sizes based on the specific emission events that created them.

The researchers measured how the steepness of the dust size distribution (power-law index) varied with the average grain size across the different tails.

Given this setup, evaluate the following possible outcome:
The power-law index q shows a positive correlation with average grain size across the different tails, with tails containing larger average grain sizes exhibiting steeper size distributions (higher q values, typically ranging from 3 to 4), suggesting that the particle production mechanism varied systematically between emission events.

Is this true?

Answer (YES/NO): NO